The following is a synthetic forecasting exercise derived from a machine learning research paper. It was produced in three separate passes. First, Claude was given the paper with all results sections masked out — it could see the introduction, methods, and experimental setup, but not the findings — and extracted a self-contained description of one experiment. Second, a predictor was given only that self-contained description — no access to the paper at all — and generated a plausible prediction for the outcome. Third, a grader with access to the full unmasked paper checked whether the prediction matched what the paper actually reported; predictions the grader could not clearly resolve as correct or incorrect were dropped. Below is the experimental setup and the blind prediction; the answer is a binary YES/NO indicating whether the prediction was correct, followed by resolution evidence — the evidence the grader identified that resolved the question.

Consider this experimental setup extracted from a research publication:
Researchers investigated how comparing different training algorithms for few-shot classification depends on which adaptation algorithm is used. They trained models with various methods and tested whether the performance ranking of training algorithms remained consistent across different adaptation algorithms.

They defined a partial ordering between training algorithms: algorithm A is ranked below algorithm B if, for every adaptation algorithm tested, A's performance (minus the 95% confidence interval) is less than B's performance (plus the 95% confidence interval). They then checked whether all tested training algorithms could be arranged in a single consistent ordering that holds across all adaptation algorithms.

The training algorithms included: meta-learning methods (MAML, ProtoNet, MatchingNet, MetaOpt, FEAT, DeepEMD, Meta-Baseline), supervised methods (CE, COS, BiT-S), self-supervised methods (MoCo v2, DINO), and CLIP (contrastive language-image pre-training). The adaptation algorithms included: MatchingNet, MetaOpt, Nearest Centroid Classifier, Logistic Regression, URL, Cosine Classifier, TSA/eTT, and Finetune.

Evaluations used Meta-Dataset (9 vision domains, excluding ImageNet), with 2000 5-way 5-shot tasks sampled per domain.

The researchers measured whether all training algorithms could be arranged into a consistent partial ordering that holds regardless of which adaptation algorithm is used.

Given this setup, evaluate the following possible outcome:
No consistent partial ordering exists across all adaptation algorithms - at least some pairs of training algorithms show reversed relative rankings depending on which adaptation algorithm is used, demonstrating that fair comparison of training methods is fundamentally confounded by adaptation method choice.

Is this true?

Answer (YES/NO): NO